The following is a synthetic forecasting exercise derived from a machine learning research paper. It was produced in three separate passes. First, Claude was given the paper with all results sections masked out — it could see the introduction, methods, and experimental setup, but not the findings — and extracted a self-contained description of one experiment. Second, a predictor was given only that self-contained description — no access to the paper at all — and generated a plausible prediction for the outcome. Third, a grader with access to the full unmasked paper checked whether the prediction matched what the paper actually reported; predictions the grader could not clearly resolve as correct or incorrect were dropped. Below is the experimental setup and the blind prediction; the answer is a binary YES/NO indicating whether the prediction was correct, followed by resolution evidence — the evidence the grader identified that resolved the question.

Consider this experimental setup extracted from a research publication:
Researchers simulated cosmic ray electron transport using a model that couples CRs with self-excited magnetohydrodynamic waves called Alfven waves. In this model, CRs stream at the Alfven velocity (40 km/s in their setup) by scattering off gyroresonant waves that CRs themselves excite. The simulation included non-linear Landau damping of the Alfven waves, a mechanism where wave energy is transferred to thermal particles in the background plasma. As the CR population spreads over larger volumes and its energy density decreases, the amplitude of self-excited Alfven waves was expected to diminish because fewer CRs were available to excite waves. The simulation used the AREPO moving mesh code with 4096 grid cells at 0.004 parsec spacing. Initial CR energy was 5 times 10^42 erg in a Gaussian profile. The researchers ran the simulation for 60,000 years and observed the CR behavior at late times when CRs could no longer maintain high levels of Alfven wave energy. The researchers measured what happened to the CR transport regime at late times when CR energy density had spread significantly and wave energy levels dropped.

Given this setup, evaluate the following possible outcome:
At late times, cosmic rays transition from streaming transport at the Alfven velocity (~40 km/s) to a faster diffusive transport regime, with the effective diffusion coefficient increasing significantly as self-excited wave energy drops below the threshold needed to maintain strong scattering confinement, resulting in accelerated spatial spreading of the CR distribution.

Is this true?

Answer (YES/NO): NO